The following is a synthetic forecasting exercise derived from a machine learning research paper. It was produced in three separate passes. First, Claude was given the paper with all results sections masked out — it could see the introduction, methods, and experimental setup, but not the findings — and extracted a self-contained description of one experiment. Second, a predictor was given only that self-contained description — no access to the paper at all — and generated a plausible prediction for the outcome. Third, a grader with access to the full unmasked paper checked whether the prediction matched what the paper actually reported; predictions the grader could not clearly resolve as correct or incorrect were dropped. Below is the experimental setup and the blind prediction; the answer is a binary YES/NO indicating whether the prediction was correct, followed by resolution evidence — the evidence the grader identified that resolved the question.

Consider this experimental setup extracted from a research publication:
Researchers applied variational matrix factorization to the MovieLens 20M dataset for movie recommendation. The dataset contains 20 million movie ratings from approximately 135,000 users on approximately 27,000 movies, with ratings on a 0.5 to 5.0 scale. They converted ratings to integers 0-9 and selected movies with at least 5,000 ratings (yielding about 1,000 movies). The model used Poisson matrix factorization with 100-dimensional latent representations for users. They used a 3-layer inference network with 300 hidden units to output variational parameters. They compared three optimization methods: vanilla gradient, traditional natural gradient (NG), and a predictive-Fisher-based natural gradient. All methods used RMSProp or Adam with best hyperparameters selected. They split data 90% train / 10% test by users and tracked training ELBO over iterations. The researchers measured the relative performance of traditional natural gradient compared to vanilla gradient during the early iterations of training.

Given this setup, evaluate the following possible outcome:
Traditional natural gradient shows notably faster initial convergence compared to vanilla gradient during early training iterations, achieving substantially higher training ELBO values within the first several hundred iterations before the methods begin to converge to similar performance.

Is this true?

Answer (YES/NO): NO